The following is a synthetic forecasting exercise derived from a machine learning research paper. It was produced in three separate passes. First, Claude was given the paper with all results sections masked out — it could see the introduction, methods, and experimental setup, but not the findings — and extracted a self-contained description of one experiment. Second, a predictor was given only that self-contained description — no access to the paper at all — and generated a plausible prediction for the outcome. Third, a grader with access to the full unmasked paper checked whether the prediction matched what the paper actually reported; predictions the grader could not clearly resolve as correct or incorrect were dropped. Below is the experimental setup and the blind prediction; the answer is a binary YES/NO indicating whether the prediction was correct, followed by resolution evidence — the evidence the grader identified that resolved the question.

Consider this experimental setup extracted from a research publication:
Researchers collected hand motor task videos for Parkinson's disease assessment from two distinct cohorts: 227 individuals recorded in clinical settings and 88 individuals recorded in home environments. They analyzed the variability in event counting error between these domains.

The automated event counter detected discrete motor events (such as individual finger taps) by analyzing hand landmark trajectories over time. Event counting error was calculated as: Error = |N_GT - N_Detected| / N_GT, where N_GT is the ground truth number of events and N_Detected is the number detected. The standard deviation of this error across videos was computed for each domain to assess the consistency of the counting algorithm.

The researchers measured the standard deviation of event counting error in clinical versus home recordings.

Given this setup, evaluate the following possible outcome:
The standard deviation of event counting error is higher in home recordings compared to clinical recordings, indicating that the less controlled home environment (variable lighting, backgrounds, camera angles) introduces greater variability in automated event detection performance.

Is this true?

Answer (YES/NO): NO